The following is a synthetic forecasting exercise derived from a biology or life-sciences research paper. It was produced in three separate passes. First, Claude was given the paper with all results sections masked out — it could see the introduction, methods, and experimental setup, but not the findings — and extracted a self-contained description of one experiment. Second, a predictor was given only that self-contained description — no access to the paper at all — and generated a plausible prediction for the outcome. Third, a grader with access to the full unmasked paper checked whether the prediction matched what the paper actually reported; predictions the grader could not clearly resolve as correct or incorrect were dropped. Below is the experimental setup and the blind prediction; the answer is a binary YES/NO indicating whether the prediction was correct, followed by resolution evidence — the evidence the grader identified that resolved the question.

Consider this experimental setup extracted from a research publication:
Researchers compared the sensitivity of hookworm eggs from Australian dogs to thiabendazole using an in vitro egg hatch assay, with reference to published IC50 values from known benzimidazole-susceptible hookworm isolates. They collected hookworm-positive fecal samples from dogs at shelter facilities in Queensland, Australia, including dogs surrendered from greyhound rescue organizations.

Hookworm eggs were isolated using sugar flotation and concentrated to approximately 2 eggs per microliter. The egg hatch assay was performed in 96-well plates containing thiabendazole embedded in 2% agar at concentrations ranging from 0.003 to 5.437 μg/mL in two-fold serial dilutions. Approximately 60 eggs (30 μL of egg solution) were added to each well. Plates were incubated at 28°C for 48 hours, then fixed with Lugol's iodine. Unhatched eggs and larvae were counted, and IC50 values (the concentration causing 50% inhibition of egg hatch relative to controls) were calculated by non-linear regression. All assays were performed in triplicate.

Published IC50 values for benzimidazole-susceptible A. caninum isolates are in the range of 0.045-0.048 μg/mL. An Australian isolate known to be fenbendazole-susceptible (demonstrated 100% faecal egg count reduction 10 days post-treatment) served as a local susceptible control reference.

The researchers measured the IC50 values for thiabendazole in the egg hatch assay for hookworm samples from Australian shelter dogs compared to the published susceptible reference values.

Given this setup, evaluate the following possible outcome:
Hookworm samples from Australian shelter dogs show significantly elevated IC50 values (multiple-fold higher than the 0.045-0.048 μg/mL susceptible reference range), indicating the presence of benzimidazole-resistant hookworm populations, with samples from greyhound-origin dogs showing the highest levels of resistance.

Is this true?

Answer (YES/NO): YES